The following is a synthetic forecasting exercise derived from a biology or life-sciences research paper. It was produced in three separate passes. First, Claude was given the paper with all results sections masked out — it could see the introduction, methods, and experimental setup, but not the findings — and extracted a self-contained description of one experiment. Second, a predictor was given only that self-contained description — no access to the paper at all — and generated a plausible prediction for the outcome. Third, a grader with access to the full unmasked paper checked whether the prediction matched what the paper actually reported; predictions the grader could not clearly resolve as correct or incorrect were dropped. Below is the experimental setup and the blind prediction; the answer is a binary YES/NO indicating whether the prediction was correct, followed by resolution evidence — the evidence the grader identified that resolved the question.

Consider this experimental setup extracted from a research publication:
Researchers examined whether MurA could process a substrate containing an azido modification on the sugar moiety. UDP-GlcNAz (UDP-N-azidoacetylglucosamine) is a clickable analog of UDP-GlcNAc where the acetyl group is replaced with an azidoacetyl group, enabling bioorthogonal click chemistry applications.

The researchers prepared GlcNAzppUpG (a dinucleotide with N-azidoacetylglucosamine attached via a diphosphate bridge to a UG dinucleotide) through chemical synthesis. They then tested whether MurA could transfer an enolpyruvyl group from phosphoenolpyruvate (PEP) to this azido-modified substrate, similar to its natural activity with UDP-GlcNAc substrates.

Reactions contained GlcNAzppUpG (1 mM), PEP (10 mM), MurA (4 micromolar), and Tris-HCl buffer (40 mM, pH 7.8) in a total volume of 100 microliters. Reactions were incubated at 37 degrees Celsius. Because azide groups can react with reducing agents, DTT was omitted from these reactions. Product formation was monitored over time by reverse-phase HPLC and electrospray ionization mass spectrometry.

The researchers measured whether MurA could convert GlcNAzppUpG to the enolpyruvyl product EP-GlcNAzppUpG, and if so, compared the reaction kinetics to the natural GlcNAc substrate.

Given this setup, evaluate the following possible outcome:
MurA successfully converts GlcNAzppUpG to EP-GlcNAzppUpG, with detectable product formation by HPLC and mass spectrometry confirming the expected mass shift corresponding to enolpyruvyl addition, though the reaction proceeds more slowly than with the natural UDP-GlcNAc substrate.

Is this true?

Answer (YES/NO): YES